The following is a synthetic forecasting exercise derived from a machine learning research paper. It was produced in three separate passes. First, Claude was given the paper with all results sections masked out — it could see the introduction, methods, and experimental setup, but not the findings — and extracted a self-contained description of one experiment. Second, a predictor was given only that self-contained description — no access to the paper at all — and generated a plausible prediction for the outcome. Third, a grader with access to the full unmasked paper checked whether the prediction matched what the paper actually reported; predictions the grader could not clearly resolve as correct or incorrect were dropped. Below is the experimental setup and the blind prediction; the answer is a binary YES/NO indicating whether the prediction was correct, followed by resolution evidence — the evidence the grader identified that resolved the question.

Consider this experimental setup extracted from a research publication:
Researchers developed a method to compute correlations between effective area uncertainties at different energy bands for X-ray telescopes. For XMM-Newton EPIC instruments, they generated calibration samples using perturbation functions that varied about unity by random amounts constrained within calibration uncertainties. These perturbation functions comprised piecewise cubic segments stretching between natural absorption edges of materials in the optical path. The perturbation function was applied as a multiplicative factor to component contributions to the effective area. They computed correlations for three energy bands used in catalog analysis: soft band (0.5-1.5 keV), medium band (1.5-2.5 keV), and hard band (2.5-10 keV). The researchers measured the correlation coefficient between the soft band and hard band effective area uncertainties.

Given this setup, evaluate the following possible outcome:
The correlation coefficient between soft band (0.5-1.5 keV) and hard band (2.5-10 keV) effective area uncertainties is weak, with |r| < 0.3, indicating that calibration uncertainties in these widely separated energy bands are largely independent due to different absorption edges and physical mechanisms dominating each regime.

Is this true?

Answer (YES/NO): YES